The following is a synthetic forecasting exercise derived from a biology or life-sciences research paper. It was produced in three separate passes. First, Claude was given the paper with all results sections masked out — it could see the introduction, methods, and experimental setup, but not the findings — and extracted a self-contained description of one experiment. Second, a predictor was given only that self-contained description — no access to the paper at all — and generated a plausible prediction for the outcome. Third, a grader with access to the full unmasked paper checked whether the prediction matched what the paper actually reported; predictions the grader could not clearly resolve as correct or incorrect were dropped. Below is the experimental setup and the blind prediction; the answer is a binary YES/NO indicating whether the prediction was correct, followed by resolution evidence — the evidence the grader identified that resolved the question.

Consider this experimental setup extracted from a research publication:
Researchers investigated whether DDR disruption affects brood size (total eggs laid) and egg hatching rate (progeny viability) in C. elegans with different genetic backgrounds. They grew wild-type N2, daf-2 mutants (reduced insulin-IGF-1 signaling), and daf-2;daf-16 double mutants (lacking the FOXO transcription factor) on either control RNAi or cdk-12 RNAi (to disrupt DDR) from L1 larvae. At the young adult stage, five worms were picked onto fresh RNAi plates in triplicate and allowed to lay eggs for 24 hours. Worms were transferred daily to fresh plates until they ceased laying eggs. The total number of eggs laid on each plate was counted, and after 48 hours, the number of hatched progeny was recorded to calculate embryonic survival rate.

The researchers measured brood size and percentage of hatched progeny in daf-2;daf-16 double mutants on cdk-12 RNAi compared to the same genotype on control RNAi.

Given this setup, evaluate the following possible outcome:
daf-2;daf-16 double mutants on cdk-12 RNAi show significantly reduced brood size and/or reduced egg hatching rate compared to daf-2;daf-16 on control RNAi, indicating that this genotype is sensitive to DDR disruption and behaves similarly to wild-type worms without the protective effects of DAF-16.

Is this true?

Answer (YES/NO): YES